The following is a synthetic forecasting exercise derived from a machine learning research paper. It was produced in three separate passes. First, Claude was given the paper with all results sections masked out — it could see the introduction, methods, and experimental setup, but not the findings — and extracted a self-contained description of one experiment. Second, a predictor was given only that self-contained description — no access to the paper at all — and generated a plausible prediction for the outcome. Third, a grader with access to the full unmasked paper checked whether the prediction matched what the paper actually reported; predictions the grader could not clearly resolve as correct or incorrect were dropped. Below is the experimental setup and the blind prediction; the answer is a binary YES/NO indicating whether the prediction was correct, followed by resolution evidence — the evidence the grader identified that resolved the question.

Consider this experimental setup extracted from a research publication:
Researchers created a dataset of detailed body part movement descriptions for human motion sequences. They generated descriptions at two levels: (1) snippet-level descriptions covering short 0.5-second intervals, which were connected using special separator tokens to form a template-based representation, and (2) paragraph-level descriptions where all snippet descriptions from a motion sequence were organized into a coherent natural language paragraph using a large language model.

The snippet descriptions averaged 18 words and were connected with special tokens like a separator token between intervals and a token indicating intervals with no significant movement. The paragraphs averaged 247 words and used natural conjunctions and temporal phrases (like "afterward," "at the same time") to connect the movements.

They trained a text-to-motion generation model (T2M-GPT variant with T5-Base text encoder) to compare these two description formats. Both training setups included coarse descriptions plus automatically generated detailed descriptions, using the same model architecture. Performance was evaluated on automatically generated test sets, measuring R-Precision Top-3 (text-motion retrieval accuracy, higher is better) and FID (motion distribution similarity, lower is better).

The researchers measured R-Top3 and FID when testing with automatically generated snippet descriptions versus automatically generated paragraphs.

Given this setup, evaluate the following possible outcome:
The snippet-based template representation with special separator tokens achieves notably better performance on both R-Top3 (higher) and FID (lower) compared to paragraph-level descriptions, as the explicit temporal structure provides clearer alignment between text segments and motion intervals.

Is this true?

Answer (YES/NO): NO